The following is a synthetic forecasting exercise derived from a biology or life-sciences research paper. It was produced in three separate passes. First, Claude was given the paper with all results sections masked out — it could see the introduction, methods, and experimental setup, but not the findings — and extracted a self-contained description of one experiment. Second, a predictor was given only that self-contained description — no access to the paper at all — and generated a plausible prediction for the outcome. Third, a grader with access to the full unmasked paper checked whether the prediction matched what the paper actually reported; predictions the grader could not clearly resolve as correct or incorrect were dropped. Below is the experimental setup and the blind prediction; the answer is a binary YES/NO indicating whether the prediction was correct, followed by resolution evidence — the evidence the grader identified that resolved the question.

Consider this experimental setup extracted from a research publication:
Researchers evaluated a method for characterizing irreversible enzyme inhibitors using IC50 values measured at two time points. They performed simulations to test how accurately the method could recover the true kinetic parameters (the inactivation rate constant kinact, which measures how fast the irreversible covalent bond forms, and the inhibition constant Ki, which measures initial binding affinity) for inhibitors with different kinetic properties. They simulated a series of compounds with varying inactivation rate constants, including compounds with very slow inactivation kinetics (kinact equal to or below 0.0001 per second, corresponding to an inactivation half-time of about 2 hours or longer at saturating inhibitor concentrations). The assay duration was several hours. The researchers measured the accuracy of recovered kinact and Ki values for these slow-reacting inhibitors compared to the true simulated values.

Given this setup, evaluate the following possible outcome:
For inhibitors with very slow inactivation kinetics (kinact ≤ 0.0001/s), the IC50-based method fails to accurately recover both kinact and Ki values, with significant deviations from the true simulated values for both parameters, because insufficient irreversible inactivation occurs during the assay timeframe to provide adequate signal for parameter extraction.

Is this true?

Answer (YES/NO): NO